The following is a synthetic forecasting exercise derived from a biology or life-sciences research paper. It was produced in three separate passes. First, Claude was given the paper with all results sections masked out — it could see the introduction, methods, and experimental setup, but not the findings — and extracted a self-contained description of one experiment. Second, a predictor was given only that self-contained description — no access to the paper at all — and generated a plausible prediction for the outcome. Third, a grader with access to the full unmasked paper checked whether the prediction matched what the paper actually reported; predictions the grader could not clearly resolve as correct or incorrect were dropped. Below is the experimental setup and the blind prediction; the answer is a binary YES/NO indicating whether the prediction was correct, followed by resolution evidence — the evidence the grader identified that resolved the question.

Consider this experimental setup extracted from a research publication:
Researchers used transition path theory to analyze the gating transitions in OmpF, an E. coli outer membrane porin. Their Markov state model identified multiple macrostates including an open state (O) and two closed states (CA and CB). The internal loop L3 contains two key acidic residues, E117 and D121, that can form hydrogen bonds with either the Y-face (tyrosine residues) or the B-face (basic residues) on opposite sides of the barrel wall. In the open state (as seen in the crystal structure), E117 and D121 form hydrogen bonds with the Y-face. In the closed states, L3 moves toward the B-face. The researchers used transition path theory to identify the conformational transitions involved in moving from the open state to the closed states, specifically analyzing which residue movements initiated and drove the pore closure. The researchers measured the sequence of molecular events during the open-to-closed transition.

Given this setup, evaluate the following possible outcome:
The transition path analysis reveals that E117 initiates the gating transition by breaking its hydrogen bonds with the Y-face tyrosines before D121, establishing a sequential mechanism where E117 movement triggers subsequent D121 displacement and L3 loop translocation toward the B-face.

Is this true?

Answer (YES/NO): YES